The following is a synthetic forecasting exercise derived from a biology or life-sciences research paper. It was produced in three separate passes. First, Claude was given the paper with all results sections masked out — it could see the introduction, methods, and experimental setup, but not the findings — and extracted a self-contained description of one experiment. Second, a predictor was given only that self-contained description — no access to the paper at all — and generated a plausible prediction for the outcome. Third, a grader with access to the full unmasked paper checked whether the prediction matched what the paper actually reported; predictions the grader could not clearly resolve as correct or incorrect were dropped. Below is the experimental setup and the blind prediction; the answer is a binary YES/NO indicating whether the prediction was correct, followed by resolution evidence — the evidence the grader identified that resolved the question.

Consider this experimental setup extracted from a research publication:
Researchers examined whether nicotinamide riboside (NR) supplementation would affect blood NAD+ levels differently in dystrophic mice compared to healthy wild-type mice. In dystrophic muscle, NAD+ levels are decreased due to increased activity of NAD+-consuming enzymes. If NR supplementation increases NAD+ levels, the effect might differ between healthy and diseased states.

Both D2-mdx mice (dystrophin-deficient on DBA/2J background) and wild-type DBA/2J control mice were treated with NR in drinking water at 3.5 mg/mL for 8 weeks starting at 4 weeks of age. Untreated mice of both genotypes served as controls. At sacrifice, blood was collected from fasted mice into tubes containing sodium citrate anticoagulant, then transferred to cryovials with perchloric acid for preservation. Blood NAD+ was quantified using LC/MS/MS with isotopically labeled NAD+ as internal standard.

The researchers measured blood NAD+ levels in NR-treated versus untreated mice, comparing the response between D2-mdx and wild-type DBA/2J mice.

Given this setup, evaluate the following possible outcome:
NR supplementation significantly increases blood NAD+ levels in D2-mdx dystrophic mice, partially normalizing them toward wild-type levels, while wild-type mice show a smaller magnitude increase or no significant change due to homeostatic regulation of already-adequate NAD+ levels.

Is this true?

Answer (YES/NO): NO